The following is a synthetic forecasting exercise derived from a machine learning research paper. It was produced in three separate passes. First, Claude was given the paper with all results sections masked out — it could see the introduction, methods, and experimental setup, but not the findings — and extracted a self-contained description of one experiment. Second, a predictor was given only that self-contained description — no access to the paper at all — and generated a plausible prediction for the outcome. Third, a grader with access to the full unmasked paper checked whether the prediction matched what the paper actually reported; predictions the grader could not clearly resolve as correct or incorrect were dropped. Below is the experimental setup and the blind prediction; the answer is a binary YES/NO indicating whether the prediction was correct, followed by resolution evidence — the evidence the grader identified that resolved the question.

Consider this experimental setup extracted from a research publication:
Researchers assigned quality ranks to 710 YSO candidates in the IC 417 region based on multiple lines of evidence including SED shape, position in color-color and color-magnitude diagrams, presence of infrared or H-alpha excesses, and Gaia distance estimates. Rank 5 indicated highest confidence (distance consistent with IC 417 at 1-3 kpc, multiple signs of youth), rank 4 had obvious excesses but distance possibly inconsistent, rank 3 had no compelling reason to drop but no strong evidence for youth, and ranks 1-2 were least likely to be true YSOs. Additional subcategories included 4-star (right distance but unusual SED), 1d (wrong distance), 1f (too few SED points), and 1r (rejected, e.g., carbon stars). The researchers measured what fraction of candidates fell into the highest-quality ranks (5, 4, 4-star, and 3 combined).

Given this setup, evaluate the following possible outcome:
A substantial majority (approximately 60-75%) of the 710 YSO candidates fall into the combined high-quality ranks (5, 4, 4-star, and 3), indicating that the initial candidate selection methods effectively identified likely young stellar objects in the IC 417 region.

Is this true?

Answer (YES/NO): YES